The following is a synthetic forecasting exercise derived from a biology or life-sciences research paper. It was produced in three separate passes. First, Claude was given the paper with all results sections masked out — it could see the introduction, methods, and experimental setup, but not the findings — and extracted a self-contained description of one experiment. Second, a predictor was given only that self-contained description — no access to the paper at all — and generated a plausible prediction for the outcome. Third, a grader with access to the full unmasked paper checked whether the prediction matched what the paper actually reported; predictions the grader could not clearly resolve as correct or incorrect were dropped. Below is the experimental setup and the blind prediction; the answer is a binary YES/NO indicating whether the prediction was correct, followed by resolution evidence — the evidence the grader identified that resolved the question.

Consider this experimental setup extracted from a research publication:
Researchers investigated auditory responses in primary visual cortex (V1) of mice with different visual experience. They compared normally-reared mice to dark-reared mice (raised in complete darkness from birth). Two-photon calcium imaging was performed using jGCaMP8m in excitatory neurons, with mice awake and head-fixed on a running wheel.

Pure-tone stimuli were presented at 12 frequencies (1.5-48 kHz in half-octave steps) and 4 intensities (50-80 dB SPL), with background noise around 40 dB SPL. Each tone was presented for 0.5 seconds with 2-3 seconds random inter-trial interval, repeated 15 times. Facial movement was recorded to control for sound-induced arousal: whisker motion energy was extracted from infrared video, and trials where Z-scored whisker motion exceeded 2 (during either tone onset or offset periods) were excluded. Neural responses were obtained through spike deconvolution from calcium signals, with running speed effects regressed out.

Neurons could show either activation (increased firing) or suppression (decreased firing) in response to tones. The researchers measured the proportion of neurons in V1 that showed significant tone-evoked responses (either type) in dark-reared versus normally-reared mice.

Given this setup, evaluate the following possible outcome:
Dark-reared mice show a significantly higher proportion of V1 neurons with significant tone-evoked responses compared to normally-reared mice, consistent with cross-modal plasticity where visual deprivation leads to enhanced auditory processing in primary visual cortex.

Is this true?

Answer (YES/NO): NO